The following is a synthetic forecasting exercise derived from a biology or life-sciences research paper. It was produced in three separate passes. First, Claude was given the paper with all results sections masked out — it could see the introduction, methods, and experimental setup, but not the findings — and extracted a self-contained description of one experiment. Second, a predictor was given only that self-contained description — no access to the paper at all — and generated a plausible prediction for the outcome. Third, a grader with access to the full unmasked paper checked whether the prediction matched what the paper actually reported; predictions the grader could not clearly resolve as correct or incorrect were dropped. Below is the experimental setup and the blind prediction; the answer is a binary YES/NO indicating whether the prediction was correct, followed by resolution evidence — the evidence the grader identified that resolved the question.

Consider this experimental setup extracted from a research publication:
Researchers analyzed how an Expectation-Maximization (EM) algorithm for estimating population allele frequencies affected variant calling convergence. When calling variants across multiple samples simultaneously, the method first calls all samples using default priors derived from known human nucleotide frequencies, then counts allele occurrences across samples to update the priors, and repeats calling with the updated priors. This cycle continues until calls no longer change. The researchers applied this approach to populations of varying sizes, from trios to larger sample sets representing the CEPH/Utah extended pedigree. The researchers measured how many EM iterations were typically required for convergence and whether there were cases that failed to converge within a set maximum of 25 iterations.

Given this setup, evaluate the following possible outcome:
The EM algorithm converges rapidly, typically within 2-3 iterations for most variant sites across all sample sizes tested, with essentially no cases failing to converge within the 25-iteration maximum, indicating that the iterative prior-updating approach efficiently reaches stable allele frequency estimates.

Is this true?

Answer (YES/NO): NO